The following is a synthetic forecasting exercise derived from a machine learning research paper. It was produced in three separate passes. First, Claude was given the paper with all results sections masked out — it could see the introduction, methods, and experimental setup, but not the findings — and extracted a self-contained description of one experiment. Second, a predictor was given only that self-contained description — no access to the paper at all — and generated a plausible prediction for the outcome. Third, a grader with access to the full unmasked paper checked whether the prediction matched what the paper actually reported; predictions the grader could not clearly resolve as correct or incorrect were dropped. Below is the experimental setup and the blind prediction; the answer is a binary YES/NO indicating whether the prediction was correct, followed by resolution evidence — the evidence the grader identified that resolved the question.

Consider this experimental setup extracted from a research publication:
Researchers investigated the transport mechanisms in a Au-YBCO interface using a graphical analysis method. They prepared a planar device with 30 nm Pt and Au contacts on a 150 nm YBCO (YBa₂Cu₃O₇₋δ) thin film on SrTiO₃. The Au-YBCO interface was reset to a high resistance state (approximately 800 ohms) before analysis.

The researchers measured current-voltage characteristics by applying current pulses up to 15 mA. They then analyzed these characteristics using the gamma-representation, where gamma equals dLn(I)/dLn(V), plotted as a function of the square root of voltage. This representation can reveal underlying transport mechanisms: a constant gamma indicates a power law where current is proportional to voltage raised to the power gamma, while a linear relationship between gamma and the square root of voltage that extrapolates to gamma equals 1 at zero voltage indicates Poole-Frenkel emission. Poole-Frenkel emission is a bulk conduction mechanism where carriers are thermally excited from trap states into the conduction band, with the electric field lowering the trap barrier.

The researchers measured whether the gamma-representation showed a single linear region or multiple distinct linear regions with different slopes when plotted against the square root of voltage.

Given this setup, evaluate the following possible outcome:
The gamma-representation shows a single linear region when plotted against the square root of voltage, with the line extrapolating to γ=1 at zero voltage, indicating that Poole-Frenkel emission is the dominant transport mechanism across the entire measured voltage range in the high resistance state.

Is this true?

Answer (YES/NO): NO